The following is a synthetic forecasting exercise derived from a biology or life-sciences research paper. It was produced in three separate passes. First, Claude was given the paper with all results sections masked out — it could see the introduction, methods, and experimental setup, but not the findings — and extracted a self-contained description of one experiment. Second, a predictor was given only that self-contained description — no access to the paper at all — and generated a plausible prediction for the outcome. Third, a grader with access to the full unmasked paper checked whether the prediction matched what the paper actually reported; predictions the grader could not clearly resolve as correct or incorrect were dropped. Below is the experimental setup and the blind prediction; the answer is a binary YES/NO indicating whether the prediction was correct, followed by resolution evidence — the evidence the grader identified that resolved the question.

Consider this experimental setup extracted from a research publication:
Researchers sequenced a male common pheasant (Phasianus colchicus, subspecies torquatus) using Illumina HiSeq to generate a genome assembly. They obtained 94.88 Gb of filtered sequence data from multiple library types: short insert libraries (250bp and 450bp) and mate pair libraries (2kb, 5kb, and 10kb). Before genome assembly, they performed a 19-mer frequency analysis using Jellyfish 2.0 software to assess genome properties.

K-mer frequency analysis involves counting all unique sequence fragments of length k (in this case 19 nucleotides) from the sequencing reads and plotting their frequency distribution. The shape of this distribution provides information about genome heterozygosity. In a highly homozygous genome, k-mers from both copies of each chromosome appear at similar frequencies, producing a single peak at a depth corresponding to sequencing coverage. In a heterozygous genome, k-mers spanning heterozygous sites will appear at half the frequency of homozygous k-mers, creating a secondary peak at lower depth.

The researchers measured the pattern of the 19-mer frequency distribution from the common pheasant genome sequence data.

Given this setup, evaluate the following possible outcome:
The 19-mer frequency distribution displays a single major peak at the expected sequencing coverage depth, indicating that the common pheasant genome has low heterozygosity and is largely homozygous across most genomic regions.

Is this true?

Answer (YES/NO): NO